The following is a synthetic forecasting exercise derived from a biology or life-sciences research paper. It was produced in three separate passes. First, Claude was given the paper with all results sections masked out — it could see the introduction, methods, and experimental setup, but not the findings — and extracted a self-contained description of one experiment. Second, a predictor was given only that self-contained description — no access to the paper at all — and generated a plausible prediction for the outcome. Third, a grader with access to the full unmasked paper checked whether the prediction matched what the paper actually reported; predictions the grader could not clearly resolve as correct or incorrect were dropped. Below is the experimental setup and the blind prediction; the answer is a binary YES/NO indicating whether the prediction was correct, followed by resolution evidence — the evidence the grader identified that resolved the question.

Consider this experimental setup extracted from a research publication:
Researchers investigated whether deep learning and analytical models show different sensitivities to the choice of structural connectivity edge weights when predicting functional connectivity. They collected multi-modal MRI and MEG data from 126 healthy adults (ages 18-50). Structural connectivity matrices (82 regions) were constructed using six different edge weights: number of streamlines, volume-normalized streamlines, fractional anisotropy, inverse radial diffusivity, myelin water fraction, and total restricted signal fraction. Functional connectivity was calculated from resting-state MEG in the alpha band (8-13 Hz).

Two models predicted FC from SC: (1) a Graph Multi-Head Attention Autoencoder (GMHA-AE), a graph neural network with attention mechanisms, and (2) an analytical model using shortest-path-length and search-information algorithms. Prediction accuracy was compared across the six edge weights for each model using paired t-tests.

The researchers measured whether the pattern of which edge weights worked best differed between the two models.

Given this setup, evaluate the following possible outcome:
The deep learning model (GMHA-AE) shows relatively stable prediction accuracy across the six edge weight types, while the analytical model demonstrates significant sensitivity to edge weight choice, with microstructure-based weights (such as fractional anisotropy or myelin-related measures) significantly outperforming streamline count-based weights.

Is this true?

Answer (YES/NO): YES